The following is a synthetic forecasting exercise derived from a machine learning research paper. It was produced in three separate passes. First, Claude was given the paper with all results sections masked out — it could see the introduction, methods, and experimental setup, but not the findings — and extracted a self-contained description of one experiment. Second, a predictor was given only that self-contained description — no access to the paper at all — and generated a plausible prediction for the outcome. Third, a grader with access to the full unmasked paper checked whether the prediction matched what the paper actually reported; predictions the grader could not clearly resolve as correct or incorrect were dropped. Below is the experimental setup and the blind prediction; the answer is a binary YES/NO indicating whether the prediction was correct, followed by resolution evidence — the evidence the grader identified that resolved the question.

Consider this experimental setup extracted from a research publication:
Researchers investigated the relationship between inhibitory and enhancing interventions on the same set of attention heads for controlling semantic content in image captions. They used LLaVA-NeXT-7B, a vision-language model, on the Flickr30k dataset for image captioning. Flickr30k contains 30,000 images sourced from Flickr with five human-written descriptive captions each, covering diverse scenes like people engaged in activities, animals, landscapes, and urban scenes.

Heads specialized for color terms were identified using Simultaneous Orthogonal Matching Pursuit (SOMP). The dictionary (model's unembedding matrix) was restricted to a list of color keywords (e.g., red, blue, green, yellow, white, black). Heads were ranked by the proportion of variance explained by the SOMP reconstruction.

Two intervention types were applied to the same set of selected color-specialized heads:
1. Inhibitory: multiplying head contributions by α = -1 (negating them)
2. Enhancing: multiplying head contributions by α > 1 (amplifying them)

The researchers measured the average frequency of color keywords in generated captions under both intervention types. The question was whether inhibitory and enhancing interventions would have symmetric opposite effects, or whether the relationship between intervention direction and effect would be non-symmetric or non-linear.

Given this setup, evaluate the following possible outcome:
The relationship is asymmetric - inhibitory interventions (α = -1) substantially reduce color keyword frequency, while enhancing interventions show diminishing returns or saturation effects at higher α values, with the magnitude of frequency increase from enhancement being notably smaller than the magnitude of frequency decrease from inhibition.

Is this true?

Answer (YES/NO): YES